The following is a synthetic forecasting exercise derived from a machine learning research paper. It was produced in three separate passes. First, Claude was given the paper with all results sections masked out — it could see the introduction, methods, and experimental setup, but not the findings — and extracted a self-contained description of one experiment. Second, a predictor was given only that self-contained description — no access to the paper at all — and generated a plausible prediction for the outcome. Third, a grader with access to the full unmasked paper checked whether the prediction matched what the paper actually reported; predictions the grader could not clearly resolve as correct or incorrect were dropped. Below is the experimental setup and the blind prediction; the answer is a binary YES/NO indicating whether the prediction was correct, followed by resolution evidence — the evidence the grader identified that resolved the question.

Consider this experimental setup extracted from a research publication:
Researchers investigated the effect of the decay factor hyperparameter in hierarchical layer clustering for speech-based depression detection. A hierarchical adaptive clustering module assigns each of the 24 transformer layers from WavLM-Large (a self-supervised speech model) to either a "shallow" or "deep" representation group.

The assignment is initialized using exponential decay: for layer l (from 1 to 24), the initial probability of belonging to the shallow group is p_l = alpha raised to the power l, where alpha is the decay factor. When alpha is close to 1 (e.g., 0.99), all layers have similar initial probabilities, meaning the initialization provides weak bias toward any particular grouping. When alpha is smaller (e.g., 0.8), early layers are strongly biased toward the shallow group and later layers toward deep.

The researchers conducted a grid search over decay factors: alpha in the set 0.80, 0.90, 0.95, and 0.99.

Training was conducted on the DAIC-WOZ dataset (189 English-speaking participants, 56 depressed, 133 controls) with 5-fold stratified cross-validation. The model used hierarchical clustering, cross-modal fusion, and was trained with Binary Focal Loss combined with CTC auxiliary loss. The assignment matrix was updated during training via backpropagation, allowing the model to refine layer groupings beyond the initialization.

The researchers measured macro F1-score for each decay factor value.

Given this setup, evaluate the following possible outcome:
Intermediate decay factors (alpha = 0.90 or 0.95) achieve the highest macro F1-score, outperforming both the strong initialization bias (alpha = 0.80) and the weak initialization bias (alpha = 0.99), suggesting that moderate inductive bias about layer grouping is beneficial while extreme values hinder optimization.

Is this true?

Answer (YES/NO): YES